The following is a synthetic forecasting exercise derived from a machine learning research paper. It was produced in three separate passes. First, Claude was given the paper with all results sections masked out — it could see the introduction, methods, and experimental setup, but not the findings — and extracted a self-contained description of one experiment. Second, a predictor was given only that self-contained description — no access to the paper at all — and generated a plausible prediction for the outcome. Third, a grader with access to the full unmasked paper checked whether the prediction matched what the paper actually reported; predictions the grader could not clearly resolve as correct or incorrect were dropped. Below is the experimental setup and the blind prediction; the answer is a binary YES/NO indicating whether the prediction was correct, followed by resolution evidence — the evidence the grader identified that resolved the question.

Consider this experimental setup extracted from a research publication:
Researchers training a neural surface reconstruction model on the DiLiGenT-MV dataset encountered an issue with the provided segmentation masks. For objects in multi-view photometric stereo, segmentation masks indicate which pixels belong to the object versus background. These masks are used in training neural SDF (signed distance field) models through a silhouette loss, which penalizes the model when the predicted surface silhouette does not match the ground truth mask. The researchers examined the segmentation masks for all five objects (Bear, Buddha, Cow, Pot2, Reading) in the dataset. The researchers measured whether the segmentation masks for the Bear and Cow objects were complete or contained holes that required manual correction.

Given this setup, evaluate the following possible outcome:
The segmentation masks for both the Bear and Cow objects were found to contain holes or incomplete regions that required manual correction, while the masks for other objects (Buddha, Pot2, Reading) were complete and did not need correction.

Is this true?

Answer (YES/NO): YES